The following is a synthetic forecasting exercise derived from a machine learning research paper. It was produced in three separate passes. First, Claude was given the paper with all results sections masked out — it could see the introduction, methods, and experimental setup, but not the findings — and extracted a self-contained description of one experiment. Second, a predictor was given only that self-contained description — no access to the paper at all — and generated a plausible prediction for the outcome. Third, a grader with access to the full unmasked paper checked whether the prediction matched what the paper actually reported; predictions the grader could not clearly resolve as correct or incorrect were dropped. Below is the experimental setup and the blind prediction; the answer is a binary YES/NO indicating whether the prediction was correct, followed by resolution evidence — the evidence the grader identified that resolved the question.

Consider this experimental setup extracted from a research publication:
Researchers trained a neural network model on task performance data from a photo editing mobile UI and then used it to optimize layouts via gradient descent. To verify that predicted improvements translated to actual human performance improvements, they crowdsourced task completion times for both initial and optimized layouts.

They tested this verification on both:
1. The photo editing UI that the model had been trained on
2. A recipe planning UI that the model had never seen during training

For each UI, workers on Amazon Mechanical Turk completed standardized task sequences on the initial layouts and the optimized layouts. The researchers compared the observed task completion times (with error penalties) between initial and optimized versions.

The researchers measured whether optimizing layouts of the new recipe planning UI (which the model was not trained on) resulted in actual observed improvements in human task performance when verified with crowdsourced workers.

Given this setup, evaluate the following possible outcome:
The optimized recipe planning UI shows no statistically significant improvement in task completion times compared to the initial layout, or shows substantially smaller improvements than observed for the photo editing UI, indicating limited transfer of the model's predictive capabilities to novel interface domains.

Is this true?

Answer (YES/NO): NO